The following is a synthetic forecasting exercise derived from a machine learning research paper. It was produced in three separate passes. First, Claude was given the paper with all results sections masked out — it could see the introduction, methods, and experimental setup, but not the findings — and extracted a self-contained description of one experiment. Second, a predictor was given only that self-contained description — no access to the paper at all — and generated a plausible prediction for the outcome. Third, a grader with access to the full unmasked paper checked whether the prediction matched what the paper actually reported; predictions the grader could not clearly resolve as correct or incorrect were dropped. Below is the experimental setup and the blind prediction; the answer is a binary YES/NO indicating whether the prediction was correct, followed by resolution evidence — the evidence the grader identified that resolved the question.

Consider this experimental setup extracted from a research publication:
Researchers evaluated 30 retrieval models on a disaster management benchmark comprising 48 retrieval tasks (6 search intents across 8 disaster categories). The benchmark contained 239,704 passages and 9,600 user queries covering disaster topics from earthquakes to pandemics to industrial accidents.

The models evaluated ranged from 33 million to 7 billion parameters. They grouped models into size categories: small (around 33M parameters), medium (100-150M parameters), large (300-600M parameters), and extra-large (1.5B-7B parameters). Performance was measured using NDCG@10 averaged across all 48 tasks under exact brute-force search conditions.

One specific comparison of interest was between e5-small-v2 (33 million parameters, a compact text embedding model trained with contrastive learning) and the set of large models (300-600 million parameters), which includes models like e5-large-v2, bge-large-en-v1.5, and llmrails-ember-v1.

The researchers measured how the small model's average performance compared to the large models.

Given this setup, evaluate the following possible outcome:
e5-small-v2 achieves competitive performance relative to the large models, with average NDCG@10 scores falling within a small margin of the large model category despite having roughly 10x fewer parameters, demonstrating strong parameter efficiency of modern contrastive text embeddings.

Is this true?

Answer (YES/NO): YES